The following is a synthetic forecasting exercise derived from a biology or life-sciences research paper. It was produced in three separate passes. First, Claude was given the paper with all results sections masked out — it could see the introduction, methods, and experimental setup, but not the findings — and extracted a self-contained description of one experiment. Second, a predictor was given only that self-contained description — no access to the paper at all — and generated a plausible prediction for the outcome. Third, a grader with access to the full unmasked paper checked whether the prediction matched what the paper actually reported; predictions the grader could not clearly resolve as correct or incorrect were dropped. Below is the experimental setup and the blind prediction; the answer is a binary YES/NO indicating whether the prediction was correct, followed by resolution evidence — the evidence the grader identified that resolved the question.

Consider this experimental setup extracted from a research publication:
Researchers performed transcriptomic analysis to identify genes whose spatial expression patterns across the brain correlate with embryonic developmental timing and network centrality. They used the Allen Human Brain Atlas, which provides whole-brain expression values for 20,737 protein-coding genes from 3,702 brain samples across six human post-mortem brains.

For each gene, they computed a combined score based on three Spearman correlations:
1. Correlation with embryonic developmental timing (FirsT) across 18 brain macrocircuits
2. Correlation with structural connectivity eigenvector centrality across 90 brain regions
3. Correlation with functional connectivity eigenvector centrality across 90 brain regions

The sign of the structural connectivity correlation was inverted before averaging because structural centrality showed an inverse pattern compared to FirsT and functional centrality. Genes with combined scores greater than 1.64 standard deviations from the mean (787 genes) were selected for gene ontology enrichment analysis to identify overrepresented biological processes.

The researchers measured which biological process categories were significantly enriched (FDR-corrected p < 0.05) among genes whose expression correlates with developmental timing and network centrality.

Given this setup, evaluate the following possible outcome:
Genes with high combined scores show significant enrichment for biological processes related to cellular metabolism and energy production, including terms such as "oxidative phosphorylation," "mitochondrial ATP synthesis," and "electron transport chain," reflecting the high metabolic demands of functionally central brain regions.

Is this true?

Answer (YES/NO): NO